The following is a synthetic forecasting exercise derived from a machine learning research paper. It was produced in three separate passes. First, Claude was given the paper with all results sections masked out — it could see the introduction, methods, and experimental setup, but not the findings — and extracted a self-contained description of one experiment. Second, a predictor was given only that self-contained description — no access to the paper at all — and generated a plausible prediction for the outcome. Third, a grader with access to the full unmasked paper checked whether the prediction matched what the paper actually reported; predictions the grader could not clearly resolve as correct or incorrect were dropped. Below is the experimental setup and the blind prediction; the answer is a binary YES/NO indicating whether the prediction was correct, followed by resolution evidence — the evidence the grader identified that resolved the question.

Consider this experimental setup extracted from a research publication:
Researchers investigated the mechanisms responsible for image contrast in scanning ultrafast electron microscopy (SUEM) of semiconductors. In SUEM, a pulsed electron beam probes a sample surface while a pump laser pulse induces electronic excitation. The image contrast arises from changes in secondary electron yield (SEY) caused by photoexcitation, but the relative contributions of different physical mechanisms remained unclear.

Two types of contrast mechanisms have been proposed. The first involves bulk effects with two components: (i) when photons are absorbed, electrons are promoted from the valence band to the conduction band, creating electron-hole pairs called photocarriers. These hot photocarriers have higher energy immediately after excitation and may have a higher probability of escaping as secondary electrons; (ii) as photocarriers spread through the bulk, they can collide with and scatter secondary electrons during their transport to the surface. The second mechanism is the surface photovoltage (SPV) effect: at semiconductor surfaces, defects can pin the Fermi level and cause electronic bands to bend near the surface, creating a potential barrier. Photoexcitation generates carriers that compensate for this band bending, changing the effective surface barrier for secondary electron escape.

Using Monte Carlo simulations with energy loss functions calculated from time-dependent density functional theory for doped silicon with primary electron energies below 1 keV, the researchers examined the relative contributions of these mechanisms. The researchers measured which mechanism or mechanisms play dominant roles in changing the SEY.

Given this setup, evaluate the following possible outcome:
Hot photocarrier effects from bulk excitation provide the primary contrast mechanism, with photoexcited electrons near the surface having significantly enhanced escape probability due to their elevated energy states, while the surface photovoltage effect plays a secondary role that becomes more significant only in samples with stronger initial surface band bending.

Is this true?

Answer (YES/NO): NO